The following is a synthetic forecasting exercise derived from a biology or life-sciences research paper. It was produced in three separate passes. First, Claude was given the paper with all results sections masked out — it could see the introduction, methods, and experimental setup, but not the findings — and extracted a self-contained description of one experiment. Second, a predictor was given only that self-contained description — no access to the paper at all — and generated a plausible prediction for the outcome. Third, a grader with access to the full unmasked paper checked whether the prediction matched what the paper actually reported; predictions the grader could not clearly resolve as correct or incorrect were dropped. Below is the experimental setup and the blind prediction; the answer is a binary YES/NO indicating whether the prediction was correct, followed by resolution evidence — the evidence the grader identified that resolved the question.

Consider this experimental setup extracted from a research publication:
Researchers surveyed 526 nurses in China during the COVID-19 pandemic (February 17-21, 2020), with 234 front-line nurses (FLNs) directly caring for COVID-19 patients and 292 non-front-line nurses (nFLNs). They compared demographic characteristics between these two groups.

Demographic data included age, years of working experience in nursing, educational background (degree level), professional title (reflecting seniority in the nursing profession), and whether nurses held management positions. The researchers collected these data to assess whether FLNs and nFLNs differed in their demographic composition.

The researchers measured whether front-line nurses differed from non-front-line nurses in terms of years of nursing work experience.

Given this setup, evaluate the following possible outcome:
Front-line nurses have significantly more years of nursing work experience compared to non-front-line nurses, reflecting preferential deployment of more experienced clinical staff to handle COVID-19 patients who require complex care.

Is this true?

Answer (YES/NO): NO